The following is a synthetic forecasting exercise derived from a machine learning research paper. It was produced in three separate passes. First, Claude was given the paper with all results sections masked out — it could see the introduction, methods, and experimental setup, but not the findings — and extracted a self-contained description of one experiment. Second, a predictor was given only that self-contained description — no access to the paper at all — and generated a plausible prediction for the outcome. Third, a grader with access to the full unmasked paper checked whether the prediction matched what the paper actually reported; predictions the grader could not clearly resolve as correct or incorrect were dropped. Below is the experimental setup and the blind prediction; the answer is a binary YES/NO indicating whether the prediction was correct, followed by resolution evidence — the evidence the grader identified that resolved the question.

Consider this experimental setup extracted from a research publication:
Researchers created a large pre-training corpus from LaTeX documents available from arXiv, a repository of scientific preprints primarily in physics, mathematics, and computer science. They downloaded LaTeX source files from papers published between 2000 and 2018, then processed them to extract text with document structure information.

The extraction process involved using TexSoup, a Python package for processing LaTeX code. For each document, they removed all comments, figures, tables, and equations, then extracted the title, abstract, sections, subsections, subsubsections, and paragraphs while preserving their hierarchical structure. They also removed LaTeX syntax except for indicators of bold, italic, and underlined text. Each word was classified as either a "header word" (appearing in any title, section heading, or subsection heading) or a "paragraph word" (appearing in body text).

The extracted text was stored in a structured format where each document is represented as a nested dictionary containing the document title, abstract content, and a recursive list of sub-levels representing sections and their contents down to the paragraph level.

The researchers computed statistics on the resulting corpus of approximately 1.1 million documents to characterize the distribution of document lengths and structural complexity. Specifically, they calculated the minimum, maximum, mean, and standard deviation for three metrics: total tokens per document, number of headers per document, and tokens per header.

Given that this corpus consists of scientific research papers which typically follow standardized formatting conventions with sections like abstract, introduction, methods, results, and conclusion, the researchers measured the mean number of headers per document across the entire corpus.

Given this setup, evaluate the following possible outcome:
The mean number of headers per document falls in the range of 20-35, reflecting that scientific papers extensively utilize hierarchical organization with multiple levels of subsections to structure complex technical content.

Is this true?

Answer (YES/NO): NO